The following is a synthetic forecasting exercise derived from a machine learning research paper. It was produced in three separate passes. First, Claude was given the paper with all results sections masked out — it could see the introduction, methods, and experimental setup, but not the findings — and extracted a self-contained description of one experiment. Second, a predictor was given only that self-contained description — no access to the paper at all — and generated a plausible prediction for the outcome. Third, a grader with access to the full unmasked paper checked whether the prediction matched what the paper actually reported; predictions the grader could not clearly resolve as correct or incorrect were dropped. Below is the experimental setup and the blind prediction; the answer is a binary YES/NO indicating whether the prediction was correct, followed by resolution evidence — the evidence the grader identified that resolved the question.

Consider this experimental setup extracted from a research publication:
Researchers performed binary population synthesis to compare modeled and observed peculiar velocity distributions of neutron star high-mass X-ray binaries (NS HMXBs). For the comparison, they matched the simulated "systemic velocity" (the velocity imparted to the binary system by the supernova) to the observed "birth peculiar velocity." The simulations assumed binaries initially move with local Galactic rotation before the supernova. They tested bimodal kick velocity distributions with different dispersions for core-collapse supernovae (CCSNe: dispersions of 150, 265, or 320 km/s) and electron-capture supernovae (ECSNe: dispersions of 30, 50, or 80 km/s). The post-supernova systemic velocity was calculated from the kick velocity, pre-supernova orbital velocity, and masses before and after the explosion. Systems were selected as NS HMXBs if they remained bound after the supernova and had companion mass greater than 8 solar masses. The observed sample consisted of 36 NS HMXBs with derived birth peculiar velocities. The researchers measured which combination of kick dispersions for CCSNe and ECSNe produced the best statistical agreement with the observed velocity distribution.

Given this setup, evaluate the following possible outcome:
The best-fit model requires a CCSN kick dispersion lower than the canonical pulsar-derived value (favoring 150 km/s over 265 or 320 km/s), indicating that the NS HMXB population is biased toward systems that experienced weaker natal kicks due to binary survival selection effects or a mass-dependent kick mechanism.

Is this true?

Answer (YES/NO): NO